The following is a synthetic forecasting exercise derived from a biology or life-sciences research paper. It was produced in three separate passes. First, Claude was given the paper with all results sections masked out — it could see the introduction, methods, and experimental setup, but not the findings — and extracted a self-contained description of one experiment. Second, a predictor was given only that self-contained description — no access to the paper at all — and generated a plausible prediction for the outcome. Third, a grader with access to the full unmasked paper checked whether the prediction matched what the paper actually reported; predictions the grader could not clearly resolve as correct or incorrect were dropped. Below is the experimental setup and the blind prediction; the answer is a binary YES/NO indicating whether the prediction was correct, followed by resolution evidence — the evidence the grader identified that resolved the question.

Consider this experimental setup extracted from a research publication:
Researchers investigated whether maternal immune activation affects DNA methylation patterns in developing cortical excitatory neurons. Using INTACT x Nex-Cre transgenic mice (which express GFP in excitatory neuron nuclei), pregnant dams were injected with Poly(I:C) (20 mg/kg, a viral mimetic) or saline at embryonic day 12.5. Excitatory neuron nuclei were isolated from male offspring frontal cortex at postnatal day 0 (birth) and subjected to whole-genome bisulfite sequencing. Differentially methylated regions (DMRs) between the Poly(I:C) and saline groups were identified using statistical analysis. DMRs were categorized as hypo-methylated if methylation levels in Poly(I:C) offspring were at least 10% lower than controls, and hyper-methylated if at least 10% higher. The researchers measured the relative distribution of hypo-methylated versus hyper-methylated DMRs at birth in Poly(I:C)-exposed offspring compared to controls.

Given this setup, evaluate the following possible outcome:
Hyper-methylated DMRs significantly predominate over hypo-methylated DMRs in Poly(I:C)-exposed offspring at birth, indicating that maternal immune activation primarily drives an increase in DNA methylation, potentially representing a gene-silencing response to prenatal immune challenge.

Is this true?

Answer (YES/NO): NO